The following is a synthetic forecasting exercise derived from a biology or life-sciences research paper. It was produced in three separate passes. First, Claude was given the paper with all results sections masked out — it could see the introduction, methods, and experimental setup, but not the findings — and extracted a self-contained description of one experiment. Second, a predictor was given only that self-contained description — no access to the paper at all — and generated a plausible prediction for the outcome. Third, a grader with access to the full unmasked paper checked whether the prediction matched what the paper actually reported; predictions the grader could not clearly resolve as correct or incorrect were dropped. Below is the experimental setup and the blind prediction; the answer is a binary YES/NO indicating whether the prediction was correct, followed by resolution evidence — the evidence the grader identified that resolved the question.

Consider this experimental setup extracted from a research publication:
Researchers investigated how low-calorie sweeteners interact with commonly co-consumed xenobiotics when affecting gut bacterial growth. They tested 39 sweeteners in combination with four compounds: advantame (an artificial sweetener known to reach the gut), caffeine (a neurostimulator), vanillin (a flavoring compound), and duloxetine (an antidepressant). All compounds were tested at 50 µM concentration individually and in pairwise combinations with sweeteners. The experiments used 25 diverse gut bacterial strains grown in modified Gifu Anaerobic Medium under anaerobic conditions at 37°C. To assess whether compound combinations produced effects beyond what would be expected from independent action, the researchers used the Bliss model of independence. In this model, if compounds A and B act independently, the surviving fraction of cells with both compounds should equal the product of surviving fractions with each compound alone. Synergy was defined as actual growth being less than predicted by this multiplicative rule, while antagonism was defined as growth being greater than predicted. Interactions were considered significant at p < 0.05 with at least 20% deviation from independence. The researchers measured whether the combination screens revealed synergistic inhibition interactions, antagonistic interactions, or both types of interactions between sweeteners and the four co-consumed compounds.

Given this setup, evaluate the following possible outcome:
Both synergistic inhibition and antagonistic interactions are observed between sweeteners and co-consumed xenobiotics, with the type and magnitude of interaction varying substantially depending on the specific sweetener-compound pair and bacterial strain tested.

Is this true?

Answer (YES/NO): YES